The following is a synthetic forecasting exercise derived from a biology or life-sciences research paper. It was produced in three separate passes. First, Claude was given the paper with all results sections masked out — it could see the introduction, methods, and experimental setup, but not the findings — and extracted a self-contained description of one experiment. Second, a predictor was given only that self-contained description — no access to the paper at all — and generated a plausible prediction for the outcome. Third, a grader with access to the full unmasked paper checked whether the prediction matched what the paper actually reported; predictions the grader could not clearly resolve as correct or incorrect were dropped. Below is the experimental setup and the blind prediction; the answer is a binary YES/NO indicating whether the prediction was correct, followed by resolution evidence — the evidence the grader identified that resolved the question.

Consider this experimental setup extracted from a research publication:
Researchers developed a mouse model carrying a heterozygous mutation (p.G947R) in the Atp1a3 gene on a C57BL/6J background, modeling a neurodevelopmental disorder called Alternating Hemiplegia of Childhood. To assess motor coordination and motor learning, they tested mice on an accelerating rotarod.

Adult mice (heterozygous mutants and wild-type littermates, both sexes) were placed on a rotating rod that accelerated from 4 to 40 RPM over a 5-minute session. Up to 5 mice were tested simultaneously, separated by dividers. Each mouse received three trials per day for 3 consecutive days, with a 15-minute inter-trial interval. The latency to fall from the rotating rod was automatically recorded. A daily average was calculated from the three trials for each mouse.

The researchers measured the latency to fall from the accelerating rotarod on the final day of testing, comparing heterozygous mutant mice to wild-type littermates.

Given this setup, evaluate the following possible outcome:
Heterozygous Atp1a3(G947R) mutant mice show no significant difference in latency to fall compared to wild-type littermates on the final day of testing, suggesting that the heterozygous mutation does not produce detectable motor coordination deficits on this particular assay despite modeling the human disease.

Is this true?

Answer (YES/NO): NO